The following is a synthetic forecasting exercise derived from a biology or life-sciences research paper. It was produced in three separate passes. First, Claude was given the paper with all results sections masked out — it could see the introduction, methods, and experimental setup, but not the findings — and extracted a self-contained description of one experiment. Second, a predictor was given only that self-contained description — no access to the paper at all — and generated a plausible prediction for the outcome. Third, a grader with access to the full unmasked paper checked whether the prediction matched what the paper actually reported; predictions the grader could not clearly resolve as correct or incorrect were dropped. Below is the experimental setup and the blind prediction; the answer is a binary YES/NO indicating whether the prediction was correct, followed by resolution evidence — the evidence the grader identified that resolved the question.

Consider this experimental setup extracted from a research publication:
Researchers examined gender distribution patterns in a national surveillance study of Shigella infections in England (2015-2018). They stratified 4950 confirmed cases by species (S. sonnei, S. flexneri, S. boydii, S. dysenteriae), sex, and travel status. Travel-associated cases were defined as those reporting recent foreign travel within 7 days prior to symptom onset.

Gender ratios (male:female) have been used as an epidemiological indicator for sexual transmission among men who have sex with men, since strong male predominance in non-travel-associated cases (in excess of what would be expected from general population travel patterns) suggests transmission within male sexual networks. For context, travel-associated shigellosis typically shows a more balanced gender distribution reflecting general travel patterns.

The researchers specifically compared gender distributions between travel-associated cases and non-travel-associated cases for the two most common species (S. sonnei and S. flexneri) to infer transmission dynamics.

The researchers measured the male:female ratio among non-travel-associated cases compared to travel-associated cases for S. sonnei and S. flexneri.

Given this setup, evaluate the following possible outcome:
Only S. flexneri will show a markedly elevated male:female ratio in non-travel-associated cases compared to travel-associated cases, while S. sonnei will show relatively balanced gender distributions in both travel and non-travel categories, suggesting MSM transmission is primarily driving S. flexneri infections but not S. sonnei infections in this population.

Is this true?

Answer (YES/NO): NO